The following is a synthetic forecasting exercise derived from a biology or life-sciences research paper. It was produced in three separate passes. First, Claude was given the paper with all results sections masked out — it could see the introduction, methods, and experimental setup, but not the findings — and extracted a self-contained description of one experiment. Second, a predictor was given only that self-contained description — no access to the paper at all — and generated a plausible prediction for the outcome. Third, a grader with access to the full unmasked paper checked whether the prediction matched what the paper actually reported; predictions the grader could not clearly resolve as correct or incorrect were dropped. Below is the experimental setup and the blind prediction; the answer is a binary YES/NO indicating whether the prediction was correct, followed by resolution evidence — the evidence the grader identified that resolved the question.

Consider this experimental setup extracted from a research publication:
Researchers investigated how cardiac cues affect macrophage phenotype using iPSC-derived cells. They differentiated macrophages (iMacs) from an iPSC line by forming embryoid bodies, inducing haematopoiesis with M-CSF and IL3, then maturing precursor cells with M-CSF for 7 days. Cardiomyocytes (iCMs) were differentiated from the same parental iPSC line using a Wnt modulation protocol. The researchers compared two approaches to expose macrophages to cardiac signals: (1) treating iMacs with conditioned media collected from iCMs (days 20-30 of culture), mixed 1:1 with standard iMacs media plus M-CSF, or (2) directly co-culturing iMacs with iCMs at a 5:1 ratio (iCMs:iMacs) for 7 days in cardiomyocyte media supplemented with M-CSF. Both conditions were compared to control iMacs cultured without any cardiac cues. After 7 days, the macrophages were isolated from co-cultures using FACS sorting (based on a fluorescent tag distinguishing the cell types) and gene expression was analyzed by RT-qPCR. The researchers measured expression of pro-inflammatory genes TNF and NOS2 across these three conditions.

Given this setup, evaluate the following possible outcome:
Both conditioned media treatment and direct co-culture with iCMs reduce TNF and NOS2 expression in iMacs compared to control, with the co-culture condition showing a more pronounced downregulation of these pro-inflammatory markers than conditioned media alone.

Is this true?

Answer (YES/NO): NO